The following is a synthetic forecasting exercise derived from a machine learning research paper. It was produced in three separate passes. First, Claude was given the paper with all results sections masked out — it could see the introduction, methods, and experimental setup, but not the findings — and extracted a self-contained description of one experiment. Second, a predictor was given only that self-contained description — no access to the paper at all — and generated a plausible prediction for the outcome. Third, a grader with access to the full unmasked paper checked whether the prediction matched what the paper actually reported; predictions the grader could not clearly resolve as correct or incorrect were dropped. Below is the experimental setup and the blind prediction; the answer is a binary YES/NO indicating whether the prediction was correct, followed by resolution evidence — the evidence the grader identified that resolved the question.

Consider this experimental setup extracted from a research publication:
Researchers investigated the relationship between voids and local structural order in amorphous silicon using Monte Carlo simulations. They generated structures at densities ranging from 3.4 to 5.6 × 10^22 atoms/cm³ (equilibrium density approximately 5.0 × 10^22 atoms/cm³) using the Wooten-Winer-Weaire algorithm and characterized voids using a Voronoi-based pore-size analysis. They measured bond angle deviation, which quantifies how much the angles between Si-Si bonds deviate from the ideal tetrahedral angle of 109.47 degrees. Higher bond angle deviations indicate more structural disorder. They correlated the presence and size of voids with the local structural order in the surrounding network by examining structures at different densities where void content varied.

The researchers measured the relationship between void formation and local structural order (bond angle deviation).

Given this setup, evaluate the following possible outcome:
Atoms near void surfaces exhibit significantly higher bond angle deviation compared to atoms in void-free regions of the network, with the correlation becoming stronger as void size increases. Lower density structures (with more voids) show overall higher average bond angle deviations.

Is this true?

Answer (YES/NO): YES